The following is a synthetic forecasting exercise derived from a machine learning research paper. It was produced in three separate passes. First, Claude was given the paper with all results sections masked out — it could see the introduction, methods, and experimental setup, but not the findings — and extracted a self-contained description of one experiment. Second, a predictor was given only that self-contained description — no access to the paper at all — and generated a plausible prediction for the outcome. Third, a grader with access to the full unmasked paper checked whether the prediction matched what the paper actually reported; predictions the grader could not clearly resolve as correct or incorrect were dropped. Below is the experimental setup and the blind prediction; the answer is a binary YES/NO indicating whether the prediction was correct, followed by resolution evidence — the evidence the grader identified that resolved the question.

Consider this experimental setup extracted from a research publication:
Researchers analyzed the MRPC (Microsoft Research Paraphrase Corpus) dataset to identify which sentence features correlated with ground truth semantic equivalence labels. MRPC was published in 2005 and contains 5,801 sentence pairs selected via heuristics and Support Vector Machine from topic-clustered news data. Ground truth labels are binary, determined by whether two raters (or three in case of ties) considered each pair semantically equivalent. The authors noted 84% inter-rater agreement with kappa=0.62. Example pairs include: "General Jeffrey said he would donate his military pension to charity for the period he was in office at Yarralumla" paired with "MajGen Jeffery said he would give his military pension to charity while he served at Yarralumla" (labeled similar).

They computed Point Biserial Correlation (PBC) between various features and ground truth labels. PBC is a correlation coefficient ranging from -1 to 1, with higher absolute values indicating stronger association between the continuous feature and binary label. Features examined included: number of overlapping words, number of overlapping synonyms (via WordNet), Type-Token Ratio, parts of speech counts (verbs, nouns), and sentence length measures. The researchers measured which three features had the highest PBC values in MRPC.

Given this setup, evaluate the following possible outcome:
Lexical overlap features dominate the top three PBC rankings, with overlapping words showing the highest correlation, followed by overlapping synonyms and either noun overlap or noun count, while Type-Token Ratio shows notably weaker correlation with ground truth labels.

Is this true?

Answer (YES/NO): NO